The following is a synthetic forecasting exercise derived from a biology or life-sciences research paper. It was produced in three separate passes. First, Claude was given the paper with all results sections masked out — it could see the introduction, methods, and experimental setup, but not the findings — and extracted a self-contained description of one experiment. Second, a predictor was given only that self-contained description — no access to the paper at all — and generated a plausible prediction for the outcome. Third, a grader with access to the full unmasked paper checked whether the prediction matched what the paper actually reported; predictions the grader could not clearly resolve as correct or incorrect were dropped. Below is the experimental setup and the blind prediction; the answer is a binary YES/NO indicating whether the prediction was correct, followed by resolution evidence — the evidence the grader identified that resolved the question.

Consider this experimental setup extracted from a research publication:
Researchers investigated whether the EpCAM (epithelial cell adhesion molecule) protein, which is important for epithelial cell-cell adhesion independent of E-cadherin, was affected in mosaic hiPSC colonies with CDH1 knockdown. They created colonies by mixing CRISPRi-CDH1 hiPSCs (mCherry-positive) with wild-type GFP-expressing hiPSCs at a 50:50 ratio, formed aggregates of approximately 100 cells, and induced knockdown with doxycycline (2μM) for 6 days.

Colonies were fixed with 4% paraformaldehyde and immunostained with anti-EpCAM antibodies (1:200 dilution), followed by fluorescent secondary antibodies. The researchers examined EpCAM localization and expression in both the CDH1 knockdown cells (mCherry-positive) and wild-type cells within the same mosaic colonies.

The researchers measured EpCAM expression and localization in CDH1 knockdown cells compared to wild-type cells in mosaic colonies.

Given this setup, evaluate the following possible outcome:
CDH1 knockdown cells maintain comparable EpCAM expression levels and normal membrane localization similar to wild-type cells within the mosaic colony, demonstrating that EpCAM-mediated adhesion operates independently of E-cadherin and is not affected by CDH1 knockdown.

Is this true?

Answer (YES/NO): YES